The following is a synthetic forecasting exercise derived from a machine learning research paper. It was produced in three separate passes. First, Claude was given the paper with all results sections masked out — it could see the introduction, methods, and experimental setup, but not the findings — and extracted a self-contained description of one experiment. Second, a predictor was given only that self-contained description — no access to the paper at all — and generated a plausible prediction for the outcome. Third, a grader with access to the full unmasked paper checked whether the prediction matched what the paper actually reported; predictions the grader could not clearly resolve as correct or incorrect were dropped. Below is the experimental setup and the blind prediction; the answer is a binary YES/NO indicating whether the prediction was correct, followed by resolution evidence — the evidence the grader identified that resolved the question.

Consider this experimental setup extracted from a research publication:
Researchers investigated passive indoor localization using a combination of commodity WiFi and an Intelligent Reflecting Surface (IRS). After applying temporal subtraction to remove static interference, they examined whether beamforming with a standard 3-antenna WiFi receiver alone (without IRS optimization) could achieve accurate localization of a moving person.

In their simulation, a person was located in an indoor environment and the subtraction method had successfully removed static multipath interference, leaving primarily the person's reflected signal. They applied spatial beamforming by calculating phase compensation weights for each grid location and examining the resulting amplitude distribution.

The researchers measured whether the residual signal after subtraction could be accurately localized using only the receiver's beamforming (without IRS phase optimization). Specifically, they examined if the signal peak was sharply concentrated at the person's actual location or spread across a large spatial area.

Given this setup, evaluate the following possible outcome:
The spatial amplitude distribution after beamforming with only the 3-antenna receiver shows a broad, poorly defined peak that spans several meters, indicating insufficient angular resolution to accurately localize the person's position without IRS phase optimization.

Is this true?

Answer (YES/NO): YES